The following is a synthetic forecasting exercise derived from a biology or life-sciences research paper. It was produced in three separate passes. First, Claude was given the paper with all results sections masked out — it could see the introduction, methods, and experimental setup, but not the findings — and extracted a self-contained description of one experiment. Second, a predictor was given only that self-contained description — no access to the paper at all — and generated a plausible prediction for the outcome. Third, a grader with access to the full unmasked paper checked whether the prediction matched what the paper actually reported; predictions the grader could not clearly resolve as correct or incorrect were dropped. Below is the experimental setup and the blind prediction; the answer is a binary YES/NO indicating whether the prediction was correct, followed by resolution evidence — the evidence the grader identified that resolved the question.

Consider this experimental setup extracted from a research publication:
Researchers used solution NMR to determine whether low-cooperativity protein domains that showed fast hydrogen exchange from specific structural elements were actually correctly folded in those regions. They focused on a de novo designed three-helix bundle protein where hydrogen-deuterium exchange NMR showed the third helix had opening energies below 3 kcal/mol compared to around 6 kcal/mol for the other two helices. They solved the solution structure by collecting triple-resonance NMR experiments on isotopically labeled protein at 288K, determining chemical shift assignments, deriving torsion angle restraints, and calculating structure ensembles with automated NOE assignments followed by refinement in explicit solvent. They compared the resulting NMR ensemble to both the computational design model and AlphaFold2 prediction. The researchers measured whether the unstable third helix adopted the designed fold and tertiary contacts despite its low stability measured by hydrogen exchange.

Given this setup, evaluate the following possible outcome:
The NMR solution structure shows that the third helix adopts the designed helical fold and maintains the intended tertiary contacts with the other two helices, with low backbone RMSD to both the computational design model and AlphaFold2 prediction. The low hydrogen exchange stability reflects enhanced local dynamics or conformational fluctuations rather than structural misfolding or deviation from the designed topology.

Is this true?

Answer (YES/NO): YES